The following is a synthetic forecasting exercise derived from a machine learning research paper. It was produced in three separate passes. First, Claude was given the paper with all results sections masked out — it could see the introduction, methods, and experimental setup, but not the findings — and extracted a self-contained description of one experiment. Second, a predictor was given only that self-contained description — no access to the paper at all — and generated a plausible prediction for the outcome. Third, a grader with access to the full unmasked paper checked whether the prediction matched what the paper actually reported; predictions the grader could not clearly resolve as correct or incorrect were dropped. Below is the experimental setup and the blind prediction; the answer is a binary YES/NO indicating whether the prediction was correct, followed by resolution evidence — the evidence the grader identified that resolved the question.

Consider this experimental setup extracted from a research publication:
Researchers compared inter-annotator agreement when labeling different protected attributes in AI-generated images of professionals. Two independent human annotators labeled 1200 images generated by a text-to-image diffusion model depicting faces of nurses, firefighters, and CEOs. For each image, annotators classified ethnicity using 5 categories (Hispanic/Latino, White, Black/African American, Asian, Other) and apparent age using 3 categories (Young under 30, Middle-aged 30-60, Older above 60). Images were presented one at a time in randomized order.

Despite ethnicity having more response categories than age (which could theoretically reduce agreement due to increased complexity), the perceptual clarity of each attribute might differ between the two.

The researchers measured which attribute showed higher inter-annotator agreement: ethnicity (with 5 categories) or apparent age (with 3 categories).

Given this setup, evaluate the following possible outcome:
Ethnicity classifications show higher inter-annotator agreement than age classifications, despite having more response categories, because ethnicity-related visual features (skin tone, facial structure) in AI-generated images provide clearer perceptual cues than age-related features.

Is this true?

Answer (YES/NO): YES